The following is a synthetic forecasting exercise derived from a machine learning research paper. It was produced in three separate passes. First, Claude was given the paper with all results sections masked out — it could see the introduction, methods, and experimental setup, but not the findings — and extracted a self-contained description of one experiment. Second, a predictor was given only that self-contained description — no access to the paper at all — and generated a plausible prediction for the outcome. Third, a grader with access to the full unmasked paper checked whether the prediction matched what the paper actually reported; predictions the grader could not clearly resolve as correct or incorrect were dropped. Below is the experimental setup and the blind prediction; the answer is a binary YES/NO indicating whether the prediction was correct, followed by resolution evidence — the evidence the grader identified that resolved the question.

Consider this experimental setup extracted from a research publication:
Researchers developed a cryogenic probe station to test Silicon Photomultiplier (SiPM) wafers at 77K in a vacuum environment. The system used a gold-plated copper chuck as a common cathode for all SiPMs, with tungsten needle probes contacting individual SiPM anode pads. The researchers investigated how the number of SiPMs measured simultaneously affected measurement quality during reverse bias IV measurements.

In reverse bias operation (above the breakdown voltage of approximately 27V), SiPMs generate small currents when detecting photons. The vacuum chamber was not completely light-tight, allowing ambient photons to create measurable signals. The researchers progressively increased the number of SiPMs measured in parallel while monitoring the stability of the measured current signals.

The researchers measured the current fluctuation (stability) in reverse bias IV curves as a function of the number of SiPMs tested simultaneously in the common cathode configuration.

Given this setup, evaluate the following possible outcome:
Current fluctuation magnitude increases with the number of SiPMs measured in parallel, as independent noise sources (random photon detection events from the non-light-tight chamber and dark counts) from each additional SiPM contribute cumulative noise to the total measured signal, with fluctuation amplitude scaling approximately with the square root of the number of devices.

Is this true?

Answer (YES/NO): NO